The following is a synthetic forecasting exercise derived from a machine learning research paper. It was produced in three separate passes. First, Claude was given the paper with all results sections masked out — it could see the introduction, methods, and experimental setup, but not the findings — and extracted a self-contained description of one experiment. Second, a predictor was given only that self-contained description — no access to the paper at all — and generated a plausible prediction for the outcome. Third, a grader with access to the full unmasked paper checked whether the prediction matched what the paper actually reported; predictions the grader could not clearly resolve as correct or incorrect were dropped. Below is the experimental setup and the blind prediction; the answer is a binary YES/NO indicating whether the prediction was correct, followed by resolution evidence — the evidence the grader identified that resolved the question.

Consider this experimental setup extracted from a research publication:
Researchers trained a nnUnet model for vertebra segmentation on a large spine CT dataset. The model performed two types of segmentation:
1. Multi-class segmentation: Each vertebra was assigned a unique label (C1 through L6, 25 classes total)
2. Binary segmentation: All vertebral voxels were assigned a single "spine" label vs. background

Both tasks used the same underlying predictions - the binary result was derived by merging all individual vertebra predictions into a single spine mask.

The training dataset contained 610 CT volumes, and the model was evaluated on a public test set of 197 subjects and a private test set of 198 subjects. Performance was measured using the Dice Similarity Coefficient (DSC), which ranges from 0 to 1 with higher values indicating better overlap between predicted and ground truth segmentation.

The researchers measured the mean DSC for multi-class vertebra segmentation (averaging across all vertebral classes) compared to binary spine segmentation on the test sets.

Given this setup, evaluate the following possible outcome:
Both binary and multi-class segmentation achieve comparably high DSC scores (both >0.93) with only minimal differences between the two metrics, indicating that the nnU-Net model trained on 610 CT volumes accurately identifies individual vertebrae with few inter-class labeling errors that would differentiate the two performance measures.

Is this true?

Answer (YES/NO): NO